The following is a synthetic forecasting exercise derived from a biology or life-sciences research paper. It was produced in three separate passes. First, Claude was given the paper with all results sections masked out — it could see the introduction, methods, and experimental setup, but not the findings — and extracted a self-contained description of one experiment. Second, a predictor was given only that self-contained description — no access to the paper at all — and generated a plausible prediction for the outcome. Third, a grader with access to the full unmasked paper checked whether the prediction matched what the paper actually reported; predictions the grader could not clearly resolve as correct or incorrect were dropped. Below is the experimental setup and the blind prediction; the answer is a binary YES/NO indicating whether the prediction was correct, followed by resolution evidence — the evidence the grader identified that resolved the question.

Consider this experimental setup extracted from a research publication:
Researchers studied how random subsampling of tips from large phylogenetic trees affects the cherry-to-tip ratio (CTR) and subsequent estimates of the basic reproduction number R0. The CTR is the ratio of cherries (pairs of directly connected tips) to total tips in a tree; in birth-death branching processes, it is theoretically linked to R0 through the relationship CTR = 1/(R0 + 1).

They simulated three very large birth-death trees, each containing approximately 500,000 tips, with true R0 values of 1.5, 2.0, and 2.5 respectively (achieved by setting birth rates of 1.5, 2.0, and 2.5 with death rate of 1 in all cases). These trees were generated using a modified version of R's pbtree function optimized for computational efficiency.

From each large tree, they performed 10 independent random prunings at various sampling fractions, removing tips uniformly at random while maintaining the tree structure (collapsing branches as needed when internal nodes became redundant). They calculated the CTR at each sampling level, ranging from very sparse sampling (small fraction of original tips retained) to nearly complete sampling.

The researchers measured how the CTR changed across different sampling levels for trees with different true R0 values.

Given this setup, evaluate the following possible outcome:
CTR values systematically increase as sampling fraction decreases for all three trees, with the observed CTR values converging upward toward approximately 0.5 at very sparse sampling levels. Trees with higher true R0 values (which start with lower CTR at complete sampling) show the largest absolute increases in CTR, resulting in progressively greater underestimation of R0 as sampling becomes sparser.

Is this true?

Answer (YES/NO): NO